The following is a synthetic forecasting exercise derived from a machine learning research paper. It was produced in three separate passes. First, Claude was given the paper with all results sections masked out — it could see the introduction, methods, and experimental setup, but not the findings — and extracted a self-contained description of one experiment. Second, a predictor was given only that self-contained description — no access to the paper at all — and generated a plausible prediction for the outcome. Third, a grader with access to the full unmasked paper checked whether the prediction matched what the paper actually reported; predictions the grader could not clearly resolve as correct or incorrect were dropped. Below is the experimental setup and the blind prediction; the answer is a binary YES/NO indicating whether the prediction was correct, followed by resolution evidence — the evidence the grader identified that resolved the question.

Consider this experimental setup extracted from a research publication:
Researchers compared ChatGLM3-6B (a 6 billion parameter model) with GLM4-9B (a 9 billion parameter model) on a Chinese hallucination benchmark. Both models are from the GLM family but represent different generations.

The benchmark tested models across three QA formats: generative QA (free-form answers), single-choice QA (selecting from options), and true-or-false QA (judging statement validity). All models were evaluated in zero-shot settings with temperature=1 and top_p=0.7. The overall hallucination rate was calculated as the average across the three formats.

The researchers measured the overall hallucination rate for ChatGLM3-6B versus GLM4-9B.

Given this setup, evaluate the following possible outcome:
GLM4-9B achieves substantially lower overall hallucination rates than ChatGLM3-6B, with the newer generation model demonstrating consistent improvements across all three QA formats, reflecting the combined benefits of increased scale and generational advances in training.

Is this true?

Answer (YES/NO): YES